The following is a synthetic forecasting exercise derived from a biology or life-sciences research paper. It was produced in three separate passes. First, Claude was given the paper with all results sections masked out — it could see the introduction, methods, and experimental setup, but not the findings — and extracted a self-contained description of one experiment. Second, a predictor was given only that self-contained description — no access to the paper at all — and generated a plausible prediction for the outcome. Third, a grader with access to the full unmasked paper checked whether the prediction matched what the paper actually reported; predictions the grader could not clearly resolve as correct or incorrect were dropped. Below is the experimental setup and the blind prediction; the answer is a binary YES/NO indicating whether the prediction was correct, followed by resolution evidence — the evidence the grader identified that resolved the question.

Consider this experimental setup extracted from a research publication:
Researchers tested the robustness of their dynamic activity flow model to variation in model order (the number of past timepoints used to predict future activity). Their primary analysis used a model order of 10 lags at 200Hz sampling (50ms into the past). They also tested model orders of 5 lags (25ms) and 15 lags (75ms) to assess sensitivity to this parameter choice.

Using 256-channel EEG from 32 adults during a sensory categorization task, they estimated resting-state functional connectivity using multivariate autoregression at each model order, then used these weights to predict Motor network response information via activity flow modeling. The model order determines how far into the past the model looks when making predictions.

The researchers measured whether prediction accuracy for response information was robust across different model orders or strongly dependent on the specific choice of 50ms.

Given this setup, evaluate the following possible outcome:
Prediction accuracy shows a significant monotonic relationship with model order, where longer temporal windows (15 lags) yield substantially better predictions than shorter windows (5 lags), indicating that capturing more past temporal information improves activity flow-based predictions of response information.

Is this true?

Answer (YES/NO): NO